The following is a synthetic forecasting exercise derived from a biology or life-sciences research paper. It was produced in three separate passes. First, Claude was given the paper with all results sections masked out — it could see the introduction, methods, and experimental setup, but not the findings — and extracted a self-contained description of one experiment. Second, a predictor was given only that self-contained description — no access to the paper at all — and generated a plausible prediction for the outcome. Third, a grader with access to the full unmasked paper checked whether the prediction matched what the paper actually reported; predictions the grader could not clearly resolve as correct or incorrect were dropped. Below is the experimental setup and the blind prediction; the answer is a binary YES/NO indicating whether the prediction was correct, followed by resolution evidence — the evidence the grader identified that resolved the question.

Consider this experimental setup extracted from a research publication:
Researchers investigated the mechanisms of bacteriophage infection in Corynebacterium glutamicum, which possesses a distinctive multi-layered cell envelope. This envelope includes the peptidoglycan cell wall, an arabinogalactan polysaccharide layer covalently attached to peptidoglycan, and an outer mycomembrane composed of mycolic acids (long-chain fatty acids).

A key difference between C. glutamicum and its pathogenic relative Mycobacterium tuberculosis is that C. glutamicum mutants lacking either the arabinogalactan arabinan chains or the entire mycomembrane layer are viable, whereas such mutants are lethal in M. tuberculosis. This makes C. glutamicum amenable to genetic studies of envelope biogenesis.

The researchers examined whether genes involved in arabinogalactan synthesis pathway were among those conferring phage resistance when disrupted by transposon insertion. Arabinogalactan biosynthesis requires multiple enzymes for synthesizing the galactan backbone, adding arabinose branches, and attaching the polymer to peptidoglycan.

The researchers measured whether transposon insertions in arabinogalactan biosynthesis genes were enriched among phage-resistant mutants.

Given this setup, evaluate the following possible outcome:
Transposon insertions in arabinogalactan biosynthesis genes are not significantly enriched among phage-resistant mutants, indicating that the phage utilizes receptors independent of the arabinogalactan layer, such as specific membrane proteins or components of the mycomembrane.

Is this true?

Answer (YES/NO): NO